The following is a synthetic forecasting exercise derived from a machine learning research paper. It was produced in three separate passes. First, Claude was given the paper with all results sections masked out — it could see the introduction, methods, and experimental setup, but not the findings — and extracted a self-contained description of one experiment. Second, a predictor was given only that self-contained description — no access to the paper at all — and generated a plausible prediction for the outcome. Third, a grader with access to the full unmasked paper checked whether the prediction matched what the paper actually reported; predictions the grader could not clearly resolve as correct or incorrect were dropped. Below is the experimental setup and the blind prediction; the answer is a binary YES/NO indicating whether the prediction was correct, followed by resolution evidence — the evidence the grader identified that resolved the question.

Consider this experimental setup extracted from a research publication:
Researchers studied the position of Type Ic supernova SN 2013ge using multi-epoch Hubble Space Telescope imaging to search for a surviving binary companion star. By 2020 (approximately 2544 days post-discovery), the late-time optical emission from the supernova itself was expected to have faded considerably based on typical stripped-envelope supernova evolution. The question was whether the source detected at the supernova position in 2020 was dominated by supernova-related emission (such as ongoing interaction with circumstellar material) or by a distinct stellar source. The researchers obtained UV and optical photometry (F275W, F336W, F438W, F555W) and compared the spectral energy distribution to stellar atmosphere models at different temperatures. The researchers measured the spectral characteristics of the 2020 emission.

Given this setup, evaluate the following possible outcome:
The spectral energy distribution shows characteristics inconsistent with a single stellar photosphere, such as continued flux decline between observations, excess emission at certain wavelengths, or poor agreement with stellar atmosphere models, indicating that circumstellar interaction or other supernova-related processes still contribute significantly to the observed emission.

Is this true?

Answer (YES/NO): NO